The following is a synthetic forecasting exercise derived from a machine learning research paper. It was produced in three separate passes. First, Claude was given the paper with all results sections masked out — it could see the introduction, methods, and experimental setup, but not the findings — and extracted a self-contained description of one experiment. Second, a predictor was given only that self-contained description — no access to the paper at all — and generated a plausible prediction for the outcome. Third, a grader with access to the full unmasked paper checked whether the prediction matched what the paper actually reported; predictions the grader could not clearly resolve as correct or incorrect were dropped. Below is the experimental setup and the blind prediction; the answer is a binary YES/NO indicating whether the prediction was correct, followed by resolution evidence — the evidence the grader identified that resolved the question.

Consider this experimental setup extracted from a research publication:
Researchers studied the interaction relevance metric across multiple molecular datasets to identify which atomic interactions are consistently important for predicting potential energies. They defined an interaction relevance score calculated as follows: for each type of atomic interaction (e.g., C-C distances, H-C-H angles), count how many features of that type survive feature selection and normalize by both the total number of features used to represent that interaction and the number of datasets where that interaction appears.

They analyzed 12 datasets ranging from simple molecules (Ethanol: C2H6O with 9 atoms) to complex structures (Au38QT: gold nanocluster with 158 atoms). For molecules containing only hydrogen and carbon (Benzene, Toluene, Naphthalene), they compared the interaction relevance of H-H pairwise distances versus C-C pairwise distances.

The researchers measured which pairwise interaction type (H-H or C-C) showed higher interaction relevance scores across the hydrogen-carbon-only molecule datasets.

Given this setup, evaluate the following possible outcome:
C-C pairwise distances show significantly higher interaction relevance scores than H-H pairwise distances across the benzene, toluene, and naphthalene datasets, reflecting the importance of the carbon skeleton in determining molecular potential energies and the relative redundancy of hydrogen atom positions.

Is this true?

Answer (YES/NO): YES